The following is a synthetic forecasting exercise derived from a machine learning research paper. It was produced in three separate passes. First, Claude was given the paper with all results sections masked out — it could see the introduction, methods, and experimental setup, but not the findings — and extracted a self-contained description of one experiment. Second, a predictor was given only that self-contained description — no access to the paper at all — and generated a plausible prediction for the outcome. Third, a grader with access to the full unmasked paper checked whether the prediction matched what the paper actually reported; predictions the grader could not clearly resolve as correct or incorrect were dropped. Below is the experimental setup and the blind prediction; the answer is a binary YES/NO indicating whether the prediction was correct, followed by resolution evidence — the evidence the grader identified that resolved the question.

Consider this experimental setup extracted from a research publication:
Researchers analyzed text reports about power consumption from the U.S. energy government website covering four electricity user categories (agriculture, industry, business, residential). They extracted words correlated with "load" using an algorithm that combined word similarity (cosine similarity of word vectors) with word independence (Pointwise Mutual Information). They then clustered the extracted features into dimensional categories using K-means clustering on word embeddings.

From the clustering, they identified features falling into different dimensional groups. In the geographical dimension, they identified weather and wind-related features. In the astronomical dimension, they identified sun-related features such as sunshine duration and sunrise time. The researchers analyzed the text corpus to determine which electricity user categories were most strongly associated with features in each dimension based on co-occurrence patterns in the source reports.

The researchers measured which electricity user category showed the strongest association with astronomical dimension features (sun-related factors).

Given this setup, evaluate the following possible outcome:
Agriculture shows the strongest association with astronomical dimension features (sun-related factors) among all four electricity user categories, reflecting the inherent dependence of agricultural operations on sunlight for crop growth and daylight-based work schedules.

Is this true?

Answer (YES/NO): NO